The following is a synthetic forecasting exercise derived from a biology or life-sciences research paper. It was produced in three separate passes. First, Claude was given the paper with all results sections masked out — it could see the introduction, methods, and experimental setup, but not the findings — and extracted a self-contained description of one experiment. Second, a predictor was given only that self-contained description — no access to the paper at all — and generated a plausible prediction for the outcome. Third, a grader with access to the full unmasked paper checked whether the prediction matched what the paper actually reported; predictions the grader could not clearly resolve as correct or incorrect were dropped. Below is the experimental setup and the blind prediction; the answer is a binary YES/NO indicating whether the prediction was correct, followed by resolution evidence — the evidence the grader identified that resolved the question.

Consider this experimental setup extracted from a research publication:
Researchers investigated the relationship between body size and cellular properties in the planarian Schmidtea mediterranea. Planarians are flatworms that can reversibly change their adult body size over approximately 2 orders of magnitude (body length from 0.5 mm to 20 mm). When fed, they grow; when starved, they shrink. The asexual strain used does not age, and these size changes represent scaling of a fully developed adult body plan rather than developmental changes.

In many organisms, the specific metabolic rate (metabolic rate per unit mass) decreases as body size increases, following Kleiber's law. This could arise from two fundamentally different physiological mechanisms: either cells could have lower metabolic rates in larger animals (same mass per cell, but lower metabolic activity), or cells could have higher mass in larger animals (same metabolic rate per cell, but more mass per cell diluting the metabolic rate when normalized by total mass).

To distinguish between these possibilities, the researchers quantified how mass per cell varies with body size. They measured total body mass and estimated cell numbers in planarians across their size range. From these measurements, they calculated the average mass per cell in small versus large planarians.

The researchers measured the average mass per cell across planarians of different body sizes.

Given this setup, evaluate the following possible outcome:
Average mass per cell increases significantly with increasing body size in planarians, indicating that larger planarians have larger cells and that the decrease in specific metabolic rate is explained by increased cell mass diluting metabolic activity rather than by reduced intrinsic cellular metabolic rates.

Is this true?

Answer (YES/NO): YES